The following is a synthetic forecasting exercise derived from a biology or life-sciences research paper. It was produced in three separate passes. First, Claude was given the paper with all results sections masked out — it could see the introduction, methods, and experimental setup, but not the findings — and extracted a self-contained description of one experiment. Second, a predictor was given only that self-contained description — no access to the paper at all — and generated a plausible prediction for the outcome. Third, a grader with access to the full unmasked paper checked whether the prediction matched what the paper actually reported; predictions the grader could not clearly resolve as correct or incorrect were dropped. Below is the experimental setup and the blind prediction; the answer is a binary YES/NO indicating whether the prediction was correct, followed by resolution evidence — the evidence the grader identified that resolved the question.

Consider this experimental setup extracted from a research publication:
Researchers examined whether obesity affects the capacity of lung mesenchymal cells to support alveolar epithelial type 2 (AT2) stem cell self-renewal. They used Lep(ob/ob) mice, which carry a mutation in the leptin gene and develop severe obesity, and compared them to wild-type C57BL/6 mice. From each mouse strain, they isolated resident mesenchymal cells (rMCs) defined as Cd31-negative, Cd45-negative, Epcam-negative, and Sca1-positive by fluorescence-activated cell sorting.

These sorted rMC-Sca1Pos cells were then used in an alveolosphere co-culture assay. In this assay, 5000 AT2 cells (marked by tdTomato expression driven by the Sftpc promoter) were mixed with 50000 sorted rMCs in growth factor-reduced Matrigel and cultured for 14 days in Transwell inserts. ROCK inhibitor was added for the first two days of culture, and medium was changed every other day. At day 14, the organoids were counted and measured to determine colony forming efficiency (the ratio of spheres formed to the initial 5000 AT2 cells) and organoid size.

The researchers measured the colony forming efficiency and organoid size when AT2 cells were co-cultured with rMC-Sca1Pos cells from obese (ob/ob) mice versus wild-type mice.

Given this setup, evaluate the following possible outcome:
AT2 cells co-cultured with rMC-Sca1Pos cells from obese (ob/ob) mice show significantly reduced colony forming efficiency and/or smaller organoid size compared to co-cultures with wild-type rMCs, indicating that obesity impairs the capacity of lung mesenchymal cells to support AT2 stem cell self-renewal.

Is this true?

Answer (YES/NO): YES